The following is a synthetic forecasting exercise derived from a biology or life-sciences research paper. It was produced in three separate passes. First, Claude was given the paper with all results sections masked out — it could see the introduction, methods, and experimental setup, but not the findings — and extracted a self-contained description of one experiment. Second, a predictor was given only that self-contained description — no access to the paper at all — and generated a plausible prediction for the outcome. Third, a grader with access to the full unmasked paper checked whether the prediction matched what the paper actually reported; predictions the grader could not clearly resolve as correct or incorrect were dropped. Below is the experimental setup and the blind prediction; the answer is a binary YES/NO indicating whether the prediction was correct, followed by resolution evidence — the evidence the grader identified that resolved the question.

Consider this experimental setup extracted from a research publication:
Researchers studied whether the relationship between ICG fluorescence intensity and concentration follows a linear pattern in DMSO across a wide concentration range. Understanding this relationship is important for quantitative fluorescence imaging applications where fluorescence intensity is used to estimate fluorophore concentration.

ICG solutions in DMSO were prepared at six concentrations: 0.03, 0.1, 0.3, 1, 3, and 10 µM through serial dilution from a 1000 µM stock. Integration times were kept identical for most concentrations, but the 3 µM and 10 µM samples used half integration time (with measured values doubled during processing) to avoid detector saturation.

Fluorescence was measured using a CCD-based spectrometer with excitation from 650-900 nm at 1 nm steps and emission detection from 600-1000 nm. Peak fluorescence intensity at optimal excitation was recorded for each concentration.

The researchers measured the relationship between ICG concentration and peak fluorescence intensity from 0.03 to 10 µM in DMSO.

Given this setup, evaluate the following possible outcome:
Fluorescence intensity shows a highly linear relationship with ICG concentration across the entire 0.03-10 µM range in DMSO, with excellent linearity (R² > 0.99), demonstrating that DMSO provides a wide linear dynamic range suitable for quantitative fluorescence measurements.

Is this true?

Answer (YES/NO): NO